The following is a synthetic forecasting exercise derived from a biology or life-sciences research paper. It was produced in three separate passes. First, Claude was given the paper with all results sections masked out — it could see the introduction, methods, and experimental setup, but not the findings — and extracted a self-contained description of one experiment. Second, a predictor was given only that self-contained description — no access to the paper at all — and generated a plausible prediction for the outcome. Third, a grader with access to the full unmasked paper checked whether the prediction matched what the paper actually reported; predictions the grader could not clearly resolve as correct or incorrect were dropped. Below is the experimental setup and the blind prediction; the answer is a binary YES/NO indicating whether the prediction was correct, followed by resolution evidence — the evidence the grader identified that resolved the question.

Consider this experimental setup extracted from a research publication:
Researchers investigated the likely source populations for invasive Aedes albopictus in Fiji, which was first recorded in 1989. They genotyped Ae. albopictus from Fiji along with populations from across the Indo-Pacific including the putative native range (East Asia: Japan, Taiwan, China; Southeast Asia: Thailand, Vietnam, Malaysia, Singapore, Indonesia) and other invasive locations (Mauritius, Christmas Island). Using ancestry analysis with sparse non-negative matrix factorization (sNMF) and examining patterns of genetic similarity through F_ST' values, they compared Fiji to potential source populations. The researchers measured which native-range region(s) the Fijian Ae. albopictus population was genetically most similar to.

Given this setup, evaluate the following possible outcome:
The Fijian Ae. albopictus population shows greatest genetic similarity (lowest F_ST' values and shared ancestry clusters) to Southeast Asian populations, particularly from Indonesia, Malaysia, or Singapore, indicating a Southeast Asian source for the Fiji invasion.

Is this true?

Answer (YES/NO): NO